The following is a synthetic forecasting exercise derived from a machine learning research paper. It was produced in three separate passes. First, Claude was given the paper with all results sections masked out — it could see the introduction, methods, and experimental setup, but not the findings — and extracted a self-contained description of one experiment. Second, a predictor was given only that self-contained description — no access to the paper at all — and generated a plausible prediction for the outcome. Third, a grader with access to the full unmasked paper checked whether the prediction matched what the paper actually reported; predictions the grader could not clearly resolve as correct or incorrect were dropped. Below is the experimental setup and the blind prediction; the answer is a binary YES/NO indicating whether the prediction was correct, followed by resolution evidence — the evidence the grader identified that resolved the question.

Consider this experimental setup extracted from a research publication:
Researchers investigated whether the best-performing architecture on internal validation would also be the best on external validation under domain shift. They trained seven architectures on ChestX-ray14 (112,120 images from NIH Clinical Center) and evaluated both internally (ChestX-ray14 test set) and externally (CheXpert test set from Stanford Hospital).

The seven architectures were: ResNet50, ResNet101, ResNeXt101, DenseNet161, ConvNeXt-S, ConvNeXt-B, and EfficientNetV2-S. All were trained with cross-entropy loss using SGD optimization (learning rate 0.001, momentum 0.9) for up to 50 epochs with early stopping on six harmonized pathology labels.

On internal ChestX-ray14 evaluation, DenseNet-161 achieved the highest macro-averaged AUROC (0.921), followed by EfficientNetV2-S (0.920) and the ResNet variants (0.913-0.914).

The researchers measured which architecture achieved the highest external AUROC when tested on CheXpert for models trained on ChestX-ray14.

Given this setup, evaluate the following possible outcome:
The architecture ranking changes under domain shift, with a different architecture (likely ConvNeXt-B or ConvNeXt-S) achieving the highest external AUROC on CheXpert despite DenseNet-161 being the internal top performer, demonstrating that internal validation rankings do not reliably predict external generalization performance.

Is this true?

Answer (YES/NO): NO